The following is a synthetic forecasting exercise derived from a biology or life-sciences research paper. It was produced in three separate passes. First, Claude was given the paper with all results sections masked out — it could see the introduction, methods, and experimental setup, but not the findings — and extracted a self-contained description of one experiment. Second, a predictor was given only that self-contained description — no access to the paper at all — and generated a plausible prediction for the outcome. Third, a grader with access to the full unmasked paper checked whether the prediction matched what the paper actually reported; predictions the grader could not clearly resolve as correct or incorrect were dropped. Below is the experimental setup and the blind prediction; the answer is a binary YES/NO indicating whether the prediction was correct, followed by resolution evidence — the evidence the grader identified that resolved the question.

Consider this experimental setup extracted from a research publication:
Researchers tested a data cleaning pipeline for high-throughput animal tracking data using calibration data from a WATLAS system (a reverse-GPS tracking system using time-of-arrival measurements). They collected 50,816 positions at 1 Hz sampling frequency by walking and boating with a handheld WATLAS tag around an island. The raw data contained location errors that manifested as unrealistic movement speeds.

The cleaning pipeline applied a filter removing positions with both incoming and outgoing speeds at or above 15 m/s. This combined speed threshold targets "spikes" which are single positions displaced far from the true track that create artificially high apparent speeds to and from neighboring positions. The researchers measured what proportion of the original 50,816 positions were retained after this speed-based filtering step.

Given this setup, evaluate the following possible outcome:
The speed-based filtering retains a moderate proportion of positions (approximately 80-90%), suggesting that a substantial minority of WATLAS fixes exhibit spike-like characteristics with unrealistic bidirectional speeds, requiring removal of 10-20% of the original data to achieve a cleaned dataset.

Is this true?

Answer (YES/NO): NO